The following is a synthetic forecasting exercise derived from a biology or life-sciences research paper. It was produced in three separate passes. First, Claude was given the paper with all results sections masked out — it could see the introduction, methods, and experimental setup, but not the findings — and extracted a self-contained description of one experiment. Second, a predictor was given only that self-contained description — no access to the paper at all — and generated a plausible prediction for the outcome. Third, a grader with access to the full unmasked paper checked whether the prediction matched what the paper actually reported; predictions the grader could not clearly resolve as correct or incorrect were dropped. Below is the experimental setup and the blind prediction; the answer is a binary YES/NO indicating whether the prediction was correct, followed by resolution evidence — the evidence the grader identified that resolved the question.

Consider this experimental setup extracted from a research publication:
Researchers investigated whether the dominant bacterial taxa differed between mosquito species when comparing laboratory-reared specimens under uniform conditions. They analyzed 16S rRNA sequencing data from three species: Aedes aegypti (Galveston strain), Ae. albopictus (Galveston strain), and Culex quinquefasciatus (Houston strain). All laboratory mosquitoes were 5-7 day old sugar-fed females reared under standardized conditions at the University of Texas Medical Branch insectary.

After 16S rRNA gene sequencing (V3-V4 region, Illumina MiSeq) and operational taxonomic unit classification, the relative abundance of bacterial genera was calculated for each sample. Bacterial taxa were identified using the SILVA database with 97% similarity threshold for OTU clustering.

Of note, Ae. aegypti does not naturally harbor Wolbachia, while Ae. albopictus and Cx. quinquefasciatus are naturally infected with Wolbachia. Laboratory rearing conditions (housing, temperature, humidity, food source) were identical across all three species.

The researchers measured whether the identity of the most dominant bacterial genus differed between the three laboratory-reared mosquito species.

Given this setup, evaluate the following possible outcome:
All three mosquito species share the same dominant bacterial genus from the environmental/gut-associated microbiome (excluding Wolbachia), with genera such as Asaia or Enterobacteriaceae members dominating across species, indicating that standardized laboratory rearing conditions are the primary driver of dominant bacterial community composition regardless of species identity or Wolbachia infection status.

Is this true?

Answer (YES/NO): NO